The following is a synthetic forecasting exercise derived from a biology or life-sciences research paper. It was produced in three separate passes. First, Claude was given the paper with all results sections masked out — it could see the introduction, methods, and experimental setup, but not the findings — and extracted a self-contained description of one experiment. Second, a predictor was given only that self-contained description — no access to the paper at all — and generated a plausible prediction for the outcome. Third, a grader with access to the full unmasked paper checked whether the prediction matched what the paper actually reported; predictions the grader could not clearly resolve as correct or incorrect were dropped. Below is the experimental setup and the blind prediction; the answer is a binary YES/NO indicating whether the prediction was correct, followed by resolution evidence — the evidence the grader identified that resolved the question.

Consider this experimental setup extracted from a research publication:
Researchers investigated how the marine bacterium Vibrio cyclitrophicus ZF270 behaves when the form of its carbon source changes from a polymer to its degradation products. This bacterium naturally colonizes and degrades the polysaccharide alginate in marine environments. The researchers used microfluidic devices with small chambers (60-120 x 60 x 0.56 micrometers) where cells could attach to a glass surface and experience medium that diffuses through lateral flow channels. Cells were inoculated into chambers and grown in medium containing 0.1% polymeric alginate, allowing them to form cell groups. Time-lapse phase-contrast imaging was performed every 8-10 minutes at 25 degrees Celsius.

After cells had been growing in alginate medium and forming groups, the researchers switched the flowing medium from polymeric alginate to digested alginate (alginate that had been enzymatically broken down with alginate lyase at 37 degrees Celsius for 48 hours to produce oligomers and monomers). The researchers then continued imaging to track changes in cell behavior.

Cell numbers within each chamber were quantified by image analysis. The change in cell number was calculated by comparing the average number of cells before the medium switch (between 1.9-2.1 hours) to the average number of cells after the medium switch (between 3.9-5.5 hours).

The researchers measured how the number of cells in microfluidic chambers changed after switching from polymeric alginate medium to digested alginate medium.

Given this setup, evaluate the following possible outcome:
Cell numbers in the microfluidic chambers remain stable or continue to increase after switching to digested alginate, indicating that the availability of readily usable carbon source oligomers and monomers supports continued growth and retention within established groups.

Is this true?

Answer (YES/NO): NO